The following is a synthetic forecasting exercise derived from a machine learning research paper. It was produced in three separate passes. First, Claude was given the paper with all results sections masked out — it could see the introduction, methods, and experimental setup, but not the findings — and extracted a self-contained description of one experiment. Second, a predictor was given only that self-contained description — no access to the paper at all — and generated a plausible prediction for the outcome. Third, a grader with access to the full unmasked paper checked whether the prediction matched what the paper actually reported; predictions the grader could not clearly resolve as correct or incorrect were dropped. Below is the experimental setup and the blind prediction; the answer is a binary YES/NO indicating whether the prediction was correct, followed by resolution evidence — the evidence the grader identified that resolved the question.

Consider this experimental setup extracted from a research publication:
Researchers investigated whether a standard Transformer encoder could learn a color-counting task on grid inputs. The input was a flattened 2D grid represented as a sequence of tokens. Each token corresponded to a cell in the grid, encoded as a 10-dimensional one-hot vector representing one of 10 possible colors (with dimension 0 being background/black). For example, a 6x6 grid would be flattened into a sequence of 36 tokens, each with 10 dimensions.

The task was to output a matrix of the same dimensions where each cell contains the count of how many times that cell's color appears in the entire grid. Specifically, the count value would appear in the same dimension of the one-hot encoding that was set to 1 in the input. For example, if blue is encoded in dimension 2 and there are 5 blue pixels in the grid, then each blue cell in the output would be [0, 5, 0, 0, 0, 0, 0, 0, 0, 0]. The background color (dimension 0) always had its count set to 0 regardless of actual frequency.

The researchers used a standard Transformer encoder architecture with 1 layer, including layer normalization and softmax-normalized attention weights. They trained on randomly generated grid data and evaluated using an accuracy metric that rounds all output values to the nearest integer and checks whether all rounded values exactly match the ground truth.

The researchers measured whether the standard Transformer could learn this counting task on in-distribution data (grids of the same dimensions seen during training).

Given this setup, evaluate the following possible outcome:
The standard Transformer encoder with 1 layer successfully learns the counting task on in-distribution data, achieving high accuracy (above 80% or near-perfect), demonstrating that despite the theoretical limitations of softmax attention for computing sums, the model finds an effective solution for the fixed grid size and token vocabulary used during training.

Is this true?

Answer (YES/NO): NO